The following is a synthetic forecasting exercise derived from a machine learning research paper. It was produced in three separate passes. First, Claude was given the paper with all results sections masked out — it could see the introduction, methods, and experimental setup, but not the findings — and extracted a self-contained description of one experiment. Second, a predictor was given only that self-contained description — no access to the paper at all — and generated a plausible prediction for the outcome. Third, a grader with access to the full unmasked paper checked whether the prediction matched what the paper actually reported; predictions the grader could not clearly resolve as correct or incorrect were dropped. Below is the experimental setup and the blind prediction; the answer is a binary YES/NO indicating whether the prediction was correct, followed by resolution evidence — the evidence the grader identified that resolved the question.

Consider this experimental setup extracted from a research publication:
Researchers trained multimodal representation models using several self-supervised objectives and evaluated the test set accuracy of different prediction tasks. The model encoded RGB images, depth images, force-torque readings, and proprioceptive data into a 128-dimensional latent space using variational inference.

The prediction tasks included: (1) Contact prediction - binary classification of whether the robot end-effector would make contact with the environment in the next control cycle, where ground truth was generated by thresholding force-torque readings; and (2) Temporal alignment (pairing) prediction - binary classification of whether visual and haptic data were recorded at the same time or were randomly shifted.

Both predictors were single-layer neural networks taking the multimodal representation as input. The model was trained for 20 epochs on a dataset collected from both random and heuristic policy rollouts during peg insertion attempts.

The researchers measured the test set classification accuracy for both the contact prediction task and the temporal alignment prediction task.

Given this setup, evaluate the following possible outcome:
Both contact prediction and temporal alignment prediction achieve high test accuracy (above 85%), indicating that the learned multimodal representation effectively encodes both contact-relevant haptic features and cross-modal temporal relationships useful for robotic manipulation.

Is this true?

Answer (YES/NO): YES